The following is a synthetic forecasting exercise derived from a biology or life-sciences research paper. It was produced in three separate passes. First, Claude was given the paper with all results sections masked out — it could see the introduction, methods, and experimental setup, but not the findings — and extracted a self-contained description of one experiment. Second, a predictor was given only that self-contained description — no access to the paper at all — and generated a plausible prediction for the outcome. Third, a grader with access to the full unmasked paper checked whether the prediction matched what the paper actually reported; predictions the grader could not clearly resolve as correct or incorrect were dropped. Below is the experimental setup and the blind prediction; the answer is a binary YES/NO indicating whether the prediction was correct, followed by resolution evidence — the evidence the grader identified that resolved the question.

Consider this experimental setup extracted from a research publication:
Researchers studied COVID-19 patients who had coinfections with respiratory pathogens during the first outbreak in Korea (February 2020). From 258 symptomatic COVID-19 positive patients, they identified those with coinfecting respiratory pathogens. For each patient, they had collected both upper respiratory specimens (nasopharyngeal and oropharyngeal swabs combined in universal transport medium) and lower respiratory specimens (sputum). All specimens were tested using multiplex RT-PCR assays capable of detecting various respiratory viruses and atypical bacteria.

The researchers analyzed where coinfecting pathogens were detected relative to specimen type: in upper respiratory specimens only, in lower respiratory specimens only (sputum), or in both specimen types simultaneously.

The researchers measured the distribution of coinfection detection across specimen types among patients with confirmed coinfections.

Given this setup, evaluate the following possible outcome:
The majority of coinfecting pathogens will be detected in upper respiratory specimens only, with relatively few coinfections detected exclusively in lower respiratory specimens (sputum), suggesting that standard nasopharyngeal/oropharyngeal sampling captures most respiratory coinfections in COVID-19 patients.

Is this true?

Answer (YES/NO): NO